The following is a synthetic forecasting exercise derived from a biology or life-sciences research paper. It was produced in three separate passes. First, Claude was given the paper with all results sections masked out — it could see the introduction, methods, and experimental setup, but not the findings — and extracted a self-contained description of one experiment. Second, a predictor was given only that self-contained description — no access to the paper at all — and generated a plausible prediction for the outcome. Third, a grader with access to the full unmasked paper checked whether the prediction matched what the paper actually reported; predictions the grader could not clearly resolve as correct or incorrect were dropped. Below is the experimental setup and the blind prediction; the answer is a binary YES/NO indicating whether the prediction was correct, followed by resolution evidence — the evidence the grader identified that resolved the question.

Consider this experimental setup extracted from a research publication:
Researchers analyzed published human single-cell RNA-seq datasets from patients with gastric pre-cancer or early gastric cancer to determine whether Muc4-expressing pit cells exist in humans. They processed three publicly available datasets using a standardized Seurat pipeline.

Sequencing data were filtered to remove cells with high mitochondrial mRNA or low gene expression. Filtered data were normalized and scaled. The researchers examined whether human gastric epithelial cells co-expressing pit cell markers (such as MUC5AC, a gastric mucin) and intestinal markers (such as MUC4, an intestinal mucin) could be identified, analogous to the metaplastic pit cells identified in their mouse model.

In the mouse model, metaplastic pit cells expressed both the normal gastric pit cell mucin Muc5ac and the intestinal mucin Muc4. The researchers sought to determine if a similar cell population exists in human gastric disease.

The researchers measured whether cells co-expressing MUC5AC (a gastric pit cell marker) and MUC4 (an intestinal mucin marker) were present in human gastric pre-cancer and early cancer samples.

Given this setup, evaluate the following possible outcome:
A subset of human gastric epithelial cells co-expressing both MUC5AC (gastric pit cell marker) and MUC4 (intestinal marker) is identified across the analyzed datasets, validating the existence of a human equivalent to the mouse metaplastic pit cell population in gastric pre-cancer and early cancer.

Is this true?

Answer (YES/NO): YES